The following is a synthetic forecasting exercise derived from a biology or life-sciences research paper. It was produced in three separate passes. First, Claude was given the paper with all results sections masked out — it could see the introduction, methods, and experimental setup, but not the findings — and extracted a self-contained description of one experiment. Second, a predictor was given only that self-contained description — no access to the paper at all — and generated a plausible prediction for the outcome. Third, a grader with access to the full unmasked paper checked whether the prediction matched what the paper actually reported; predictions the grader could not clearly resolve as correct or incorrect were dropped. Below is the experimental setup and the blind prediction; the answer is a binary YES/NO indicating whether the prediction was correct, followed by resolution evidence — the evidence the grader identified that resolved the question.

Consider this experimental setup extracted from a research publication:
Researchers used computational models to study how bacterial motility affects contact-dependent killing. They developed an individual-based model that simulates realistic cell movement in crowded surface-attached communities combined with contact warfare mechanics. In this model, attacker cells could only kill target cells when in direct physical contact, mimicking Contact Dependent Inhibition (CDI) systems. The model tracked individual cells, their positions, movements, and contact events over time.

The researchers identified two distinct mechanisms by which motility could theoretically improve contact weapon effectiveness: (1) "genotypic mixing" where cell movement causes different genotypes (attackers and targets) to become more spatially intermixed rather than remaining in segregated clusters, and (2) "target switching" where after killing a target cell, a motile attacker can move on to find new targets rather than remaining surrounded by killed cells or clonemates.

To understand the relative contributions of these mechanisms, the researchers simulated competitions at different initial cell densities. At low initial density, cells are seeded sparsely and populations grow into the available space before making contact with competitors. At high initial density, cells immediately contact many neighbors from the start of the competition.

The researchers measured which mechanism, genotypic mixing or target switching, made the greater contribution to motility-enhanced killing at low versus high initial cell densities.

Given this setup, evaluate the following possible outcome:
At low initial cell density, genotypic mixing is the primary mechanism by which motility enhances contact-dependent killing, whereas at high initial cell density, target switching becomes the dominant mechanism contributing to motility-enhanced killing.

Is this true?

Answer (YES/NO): YES